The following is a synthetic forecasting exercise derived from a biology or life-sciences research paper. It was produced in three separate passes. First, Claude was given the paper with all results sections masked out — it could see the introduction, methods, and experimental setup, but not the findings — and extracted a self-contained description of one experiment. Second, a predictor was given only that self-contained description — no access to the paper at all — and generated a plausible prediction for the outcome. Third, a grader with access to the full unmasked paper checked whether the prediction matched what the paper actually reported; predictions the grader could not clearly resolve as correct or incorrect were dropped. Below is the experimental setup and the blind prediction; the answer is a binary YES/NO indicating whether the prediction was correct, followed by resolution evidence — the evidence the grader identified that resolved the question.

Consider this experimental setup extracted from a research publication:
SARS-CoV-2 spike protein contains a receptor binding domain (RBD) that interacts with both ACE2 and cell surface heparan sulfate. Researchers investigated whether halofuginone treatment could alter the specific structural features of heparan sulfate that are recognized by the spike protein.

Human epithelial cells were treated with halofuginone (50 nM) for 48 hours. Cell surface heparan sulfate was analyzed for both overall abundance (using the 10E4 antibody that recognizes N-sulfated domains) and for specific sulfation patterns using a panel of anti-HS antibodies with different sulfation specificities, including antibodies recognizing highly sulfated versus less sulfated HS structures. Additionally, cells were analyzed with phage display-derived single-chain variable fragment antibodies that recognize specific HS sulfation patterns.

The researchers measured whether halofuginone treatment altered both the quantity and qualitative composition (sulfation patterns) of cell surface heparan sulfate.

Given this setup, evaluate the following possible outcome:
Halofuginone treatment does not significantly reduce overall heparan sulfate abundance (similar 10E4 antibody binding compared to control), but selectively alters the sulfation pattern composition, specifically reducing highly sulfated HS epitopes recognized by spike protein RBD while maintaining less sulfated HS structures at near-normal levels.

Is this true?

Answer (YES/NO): NO